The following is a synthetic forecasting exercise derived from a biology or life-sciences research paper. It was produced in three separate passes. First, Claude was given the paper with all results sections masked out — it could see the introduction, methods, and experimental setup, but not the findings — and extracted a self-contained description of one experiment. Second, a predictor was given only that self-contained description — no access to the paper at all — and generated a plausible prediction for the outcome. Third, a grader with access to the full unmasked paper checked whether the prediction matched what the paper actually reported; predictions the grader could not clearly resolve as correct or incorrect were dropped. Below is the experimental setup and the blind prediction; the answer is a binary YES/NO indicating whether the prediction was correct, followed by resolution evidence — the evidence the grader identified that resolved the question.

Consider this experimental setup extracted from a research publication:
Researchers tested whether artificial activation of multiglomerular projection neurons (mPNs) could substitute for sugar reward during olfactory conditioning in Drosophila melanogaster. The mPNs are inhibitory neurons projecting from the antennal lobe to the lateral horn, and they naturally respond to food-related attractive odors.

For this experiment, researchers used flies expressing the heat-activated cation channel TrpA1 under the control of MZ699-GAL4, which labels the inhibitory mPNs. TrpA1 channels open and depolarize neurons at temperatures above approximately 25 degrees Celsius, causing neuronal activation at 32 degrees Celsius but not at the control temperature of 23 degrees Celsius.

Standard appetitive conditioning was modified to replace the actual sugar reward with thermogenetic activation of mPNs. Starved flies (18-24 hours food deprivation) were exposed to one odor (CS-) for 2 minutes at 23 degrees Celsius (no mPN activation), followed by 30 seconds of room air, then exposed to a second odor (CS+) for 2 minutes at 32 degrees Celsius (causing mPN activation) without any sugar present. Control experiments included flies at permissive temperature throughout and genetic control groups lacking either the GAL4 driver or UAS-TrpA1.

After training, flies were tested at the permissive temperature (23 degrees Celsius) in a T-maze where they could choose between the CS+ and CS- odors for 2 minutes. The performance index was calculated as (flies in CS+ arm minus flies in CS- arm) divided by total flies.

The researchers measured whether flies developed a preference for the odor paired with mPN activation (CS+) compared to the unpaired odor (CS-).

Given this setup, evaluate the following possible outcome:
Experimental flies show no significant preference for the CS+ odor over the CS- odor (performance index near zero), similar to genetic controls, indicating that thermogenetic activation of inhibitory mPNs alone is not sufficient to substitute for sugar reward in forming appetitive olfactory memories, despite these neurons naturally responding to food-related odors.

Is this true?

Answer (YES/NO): NO